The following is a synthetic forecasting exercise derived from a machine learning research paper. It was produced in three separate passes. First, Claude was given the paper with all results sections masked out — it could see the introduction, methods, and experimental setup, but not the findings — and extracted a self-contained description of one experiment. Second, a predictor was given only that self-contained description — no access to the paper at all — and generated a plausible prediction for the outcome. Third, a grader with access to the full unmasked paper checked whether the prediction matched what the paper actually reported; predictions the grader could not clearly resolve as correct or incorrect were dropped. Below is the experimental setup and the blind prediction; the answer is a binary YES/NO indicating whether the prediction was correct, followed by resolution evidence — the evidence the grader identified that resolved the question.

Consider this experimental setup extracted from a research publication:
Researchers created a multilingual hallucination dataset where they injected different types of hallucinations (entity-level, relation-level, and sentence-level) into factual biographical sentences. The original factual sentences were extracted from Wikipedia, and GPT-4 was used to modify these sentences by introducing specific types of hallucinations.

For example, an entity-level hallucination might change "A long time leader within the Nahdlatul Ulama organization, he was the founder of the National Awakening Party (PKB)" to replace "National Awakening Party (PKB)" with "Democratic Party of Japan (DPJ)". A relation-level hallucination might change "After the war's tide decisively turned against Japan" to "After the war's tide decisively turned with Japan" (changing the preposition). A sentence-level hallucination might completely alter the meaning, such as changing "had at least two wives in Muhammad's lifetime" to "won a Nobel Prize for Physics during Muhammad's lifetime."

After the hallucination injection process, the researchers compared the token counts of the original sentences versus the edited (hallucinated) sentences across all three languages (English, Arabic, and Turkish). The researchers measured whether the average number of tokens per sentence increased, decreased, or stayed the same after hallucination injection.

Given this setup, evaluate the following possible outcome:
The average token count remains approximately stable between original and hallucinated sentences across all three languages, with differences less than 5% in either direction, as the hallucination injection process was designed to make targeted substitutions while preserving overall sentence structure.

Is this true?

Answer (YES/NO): NO